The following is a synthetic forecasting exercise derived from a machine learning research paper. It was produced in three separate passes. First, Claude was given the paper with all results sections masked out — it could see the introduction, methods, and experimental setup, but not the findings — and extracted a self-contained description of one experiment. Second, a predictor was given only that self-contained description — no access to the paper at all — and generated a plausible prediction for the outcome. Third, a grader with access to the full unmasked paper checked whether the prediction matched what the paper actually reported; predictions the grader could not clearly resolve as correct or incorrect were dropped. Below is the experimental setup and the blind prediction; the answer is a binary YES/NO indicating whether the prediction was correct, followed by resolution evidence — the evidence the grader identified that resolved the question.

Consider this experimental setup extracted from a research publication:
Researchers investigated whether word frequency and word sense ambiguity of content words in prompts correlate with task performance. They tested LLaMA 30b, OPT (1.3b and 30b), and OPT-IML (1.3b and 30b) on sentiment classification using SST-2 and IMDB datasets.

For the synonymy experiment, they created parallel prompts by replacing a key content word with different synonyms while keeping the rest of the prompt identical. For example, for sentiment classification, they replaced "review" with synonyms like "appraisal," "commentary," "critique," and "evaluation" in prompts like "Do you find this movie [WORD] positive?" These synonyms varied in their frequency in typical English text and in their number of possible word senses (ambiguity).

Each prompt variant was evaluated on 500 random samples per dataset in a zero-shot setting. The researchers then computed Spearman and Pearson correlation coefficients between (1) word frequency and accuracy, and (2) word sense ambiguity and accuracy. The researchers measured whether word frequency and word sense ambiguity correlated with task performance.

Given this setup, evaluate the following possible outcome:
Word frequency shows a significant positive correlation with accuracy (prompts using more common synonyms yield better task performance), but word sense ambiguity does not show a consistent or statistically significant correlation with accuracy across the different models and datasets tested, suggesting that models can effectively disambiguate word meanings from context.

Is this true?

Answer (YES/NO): NO